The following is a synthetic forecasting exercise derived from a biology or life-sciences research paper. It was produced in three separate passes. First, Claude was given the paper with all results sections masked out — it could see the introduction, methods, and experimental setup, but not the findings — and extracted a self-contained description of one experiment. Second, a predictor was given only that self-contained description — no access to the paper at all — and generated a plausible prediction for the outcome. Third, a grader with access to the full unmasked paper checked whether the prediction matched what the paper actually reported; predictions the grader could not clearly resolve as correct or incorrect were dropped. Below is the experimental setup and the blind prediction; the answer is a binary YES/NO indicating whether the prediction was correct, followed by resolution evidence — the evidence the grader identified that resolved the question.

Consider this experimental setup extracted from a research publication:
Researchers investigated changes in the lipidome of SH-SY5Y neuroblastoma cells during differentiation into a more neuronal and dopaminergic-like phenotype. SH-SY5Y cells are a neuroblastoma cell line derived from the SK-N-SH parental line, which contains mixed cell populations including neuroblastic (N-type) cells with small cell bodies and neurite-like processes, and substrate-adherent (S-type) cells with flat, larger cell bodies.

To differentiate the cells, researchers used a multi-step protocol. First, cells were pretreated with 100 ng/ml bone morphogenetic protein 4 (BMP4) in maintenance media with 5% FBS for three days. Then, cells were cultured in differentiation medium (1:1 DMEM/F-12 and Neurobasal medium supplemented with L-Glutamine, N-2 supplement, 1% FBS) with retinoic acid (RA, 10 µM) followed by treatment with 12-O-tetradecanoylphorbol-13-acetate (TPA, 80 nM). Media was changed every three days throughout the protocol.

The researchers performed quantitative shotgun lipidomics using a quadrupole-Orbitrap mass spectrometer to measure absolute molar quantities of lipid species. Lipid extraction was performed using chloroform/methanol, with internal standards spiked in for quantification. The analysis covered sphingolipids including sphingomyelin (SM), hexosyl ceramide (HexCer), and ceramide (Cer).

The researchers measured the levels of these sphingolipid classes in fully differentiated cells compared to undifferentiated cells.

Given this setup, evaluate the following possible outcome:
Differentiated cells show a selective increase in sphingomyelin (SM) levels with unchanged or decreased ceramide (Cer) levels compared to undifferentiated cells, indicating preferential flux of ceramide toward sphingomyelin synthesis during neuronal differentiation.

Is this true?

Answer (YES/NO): NO